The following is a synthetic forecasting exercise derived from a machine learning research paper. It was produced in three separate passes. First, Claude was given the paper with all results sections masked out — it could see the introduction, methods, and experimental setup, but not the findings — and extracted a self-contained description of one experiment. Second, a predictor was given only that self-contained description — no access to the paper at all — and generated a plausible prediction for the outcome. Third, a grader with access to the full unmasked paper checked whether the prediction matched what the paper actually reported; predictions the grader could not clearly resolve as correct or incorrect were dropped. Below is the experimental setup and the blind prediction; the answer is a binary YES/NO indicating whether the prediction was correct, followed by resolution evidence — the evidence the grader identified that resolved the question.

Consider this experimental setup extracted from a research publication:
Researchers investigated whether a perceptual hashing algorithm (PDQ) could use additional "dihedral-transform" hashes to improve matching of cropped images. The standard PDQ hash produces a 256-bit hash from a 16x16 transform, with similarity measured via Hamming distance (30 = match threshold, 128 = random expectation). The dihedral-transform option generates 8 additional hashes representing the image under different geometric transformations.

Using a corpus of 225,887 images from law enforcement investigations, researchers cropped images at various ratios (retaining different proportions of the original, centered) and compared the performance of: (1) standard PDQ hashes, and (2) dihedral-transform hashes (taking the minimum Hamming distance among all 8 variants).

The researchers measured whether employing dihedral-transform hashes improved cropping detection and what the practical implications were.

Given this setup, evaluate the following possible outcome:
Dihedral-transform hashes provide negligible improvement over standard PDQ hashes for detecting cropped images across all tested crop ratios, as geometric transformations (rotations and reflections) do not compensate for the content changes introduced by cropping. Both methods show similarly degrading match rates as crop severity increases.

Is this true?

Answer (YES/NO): NO